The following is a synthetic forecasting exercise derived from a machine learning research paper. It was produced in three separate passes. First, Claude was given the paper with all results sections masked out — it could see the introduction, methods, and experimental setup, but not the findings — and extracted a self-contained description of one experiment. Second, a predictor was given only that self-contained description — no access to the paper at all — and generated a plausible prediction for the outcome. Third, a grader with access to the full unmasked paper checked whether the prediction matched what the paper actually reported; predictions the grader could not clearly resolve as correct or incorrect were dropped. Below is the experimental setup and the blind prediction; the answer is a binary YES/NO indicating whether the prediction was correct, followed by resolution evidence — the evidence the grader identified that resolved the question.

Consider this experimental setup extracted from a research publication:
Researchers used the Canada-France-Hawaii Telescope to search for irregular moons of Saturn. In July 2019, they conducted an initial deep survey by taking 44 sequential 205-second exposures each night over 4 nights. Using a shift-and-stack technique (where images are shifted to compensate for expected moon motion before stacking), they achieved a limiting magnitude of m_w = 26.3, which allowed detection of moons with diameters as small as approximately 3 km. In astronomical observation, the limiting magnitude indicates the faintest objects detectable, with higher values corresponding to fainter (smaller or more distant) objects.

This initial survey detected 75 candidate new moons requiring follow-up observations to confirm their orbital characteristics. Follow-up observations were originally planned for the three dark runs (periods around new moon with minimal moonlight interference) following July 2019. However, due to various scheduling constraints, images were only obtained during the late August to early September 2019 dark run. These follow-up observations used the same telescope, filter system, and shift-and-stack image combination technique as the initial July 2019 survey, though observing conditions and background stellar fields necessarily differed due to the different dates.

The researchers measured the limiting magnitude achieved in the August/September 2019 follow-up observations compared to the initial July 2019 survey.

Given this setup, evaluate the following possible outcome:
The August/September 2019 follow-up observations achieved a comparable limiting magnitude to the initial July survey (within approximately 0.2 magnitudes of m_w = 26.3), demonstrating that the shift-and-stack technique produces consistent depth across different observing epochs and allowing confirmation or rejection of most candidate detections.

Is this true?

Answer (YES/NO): NO